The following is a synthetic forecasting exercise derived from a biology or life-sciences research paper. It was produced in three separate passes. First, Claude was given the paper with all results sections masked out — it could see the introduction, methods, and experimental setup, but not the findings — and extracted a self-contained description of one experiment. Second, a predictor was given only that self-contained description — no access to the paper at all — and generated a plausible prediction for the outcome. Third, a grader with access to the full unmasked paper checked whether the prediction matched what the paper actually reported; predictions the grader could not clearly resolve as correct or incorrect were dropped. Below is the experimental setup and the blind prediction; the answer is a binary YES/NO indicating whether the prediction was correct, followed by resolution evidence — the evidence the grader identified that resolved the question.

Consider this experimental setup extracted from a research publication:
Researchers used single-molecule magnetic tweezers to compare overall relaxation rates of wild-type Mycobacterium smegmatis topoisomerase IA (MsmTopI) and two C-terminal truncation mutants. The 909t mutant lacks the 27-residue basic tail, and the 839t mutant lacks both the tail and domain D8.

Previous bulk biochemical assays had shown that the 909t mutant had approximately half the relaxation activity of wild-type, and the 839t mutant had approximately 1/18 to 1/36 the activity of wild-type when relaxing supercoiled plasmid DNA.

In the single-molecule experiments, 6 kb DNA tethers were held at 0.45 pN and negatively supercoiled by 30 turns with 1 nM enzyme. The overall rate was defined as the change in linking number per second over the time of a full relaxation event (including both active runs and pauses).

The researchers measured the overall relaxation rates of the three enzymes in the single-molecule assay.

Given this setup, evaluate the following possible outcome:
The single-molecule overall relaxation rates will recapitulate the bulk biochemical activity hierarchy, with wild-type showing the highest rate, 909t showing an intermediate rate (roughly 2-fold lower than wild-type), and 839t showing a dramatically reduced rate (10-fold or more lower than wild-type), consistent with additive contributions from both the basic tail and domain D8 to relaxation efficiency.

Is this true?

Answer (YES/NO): NO